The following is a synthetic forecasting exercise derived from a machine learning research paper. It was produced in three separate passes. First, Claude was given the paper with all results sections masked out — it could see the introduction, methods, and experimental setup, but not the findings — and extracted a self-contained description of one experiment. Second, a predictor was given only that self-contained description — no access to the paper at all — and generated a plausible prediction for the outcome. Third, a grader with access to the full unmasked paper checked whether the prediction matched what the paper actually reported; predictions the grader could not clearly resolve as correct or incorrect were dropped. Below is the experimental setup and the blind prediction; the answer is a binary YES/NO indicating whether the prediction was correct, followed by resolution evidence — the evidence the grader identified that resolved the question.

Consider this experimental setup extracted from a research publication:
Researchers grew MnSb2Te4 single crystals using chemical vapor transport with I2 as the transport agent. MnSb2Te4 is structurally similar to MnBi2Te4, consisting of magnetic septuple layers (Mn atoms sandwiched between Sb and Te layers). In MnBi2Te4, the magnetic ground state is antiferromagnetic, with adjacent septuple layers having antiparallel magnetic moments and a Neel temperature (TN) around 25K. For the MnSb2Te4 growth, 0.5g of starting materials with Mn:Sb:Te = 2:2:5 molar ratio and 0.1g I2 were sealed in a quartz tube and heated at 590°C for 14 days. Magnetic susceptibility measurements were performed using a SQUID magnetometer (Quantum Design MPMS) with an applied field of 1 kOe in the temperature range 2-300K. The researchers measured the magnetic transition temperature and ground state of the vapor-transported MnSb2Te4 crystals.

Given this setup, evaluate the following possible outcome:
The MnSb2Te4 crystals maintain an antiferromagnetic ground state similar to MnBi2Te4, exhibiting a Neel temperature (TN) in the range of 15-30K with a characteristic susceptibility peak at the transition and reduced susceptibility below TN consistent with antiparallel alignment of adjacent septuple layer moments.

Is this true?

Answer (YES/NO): NO